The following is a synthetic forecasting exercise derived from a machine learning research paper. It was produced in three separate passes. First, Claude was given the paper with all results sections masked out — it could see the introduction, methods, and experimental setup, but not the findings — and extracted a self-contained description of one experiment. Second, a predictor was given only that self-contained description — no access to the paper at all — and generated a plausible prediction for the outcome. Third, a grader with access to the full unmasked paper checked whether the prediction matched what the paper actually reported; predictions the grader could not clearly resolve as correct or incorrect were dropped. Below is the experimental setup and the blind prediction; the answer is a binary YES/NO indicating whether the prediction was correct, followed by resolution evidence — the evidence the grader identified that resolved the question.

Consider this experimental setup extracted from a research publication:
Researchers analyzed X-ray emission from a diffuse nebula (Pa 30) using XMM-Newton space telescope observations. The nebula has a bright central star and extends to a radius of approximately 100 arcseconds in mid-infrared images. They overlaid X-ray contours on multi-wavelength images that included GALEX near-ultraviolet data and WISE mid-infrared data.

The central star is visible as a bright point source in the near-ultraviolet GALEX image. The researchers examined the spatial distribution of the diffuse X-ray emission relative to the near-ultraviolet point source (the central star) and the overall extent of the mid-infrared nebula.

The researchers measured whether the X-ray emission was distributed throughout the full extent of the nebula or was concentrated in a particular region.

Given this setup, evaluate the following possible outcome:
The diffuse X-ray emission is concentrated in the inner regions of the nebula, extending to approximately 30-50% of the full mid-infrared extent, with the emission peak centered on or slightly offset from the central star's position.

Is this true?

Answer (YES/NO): NO